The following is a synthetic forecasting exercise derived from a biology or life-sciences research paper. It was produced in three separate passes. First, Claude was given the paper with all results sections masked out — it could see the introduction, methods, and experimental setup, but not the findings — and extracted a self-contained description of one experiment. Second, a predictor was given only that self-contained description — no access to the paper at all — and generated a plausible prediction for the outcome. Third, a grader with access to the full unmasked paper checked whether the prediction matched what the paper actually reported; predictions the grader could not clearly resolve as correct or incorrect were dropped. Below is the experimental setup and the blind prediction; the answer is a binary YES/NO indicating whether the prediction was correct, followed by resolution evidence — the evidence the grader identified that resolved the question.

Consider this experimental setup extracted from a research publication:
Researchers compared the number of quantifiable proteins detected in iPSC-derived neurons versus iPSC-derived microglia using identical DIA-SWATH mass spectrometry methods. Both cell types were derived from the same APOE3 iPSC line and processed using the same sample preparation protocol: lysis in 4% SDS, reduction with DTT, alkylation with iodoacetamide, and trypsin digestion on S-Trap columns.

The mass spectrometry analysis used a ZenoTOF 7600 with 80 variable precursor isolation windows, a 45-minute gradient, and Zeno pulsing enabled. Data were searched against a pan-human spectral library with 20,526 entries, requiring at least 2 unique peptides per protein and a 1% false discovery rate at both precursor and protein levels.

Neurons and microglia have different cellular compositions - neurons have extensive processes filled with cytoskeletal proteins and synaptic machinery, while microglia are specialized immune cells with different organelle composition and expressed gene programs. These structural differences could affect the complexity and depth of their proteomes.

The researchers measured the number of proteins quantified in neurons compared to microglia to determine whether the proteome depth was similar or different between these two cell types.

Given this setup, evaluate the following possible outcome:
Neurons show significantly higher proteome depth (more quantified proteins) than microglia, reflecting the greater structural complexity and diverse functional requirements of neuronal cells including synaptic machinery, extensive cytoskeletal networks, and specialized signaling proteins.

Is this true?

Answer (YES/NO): NO